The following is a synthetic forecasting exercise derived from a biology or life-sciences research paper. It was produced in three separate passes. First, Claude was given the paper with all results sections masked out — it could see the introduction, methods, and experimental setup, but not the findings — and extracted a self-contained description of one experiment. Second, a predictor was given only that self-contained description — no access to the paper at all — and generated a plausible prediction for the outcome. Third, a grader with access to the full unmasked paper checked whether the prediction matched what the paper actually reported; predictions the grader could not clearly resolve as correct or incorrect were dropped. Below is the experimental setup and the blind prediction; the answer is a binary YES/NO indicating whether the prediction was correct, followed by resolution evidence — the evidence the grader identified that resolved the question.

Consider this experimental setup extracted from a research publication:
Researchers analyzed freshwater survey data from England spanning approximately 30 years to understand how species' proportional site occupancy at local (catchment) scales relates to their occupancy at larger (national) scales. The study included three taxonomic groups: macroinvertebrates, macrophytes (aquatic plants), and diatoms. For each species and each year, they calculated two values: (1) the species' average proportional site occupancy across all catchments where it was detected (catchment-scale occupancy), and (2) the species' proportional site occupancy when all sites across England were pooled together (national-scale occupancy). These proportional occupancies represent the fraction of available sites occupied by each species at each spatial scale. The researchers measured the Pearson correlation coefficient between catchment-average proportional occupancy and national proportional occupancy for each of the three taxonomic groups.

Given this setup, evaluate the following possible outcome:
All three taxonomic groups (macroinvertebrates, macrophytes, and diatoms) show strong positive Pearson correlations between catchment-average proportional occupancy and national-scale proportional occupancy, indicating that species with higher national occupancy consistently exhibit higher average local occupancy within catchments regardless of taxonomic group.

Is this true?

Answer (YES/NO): YES